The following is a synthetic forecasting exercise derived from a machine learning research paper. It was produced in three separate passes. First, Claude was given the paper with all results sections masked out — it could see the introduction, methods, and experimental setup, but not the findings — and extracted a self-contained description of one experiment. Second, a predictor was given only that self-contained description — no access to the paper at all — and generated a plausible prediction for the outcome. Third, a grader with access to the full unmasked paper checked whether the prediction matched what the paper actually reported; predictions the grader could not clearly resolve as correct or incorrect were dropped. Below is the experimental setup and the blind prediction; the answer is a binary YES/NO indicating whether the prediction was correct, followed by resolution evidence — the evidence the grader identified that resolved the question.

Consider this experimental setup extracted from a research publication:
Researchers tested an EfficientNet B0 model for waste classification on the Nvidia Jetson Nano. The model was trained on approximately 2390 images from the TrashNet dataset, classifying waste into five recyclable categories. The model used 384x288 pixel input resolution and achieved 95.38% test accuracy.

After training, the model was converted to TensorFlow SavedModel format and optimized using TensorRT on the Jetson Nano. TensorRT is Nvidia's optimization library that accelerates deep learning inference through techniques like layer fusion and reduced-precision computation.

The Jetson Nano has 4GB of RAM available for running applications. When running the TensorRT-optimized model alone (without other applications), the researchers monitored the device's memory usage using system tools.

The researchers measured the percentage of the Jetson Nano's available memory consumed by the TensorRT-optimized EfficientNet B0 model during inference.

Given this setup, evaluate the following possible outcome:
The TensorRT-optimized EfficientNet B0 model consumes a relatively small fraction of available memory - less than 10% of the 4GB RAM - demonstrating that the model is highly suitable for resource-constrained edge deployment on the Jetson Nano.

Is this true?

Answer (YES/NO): NO